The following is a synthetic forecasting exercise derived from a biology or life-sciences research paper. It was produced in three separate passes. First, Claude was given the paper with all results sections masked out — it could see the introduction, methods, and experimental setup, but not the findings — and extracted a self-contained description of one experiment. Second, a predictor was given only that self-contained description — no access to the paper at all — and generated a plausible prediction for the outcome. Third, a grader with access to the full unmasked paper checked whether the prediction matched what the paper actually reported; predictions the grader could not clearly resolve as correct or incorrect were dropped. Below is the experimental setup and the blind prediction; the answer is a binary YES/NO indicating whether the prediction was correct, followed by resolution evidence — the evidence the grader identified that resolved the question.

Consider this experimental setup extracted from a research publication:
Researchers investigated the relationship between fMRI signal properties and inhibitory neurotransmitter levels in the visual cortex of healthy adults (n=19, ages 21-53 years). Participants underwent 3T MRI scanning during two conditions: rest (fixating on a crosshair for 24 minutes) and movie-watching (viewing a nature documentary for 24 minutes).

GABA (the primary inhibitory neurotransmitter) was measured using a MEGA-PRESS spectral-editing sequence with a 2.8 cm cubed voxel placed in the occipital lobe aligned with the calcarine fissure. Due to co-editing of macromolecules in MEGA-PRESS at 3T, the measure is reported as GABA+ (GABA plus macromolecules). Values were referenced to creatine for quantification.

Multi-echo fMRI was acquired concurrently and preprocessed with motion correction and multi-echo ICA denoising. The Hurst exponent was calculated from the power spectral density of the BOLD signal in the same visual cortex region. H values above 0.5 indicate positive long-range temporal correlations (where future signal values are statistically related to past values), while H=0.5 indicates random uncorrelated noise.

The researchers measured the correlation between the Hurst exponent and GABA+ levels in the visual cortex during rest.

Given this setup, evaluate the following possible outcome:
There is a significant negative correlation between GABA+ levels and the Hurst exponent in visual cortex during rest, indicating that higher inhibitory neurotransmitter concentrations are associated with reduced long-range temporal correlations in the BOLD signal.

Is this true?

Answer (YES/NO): NO